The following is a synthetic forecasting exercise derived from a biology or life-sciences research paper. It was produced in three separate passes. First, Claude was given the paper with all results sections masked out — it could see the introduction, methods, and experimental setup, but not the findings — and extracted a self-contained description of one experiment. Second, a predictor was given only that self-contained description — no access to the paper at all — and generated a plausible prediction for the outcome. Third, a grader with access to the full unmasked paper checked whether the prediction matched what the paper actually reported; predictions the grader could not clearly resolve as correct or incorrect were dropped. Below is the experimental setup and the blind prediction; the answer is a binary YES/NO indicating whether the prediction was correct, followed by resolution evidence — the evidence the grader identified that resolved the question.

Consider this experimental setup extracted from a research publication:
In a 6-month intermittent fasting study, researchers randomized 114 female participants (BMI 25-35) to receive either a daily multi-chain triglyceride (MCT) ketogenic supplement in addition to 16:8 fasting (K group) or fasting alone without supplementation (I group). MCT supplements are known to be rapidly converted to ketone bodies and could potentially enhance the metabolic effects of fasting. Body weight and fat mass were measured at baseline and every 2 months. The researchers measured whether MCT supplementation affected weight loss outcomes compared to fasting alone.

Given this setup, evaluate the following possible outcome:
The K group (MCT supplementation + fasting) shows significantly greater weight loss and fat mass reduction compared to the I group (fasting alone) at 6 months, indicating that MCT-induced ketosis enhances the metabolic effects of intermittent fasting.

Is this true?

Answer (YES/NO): NO